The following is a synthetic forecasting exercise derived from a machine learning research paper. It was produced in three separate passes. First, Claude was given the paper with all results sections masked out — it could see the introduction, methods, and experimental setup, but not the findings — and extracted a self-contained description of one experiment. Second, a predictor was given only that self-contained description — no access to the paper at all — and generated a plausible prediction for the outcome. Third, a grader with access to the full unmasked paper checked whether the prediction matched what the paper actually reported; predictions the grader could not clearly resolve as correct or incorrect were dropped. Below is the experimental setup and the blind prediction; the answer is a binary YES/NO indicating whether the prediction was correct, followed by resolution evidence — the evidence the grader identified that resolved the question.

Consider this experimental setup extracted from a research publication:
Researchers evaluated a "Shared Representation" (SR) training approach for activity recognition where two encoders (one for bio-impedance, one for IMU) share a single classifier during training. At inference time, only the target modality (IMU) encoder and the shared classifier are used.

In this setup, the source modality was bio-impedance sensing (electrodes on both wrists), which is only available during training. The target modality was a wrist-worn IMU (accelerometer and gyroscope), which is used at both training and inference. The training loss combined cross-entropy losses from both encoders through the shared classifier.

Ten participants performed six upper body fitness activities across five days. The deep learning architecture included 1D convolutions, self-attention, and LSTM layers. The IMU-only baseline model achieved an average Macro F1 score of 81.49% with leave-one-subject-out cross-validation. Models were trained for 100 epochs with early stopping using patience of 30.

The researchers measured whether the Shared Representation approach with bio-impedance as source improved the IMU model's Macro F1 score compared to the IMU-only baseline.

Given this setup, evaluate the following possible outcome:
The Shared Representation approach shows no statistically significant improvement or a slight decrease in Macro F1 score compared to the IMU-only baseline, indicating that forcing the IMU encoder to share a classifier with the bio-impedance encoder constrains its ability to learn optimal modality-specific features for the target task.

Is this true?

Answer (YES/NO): NO